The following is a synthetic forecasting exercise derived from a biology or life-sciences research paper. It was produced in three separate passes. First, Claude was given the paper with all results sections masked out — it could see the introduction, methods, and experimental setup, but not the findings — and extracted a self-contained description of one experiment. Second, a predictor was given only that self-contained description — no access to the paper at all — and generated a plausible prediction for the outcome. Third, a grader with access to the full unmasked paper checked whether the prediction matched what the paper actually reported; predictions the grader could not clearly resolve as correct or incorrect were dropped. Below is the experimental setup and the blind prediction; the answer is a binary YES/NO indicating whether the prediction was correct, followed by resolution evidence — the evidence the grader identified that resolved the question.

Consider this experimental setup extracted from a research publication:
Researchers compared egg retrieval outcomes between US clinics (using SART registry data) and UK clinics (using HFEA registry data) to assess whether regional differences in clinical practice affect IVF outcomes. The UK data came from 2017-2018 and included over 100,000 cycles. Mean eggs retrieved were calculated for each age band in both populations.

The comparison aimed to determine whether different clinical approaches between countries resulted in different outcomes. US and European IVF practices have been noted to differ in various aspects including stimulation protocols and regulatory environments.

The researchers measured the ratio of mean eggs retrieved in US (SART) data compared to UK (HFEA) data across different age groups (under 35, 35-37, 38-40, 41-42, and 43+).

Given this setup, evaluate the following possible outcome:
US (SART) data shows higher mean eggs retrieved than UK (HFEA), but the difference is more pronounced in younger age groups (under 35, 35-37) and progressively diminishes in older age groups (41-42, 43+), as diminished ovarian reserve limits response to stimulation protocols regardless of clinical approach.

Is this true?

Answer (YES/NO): YES